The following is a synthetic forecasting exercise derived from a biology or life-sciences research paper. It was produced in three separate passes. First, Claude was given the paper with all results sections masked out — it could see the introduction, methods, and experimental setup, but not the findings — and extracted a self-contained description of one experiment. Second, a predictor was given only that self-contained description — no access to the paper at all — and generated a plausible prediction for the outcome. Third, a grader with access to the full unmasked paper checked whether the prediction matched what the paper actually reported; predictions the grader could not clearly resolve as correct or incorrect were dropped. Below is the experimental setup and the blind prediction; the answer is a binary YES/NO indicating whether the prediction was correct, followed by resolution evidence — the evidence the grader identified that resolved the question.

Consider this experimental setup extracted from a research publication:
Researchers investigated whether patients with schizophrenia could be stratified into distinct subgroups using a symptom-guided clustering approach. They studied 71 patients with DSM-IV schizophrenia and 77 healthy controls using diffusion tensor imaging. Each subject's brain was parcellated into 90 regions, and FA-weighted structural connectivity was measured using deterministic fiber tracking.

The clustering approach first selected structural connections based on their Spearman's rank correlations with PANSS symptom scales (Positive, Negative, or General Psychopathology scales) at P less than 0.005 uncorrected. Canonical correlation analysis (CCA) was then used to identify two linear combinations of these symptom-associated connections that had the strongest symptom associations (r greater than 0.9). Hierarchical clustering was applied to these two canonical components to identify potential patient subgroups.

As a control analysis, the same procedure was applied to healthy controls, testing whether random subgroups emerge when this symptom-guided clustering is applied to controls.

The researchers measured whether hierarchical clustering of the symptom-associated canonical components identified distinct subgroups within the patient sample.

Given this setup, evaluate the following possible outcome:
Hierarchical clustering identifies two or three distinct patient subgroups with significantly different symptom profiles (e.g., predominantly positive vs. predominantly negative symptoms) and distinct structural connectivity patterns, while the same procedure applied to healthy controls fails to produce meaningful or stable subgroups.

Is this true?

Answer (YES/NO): NO